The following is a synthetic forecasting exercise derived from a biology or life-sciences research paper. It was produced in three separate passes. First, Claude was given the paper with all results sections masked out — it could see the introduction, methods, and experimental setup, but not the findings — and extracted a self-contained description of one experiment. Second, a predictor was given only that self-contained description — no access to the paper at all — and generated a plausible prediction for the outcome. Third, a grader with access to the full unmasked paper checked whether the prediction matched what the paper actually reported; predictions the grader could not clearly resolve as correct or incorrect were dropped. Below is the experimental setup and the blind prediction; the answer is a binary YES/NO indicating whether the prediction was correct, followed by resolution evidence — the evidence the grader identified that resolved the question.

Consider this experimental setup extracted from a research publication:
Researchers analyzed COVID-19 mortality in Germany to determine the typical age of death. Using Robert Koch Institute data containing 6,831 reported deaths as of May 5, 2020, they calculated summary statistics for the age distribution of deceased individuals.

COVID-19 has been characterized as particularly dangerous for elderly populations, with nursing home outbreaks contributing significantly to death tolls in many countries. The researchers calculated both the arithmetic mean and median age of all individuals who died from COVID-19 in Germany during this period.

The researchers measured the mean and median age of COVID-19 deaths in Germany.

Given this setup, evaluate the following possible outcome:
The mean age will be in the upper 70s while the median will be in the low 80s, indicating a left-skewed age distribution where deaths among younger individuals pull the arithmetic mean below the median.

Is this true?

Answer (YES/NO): NO